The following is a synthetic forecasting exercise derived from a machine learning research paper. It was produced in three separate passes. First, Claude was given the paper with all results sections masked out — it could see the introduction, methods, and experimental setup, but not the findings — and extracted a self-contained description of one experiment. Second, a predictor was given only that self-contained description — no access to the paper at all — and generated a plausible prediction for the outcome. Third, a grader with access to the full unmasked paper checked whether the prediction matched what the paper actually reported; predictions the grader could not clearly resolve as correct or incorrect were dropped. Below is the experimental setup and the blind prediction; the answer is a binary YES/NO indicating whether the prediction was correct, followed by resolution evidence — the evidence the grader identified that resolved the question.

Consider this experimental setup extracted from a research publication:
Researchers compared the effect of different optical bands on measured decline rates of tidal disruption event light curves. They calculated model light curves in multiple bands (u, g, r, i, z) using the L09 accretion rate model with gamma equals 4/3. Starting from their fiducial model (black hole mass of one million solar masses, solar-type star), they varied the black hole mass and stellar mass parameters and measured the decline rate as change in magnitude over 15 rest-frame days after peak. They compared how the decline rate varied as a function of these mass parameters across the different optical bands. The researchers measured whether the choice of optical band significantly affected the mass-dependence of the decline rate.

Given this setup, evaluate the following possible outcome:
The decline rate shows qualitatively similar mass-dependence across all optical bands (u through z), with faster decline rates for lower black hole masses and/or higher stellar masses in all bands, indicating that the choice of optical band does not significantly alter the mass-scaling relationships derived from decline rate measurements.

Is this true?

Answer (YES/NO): YES